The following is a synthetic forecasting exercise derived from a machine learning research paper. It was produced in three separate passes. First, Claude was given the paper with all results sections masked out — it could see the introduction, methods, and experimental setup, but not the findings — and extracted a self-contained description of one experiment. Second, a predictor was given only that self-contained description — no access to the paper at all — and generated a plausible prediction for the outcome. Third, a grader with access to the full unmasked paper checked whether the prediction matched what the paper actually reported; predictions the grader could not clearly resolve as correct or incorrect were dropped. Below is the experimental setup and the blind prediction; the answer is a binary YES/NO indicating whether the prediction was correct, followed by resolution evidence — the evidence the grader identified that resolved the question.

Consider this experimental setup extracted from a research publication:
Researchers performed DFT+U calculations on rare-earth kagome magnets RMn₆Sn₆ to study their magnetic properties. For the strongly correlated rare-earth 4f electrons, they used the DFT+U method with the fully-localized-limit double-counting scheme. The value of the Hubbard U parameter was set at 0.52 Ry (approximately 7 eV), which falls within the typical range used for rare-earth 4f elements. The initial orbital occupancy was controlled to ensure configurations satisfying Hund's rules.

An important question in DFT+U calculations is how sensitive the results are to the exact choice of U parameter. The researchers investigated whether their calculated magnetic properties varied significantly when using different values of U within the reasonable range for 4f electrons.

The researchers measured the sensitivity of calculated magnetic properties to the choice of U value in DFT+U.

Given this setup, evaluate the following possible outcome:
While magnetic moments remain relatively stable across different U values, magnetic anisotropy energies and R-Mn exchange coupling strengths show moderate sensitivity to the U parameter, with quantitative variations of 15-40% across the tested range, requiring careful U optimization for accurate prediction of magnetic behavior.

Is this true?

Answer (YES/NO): NO